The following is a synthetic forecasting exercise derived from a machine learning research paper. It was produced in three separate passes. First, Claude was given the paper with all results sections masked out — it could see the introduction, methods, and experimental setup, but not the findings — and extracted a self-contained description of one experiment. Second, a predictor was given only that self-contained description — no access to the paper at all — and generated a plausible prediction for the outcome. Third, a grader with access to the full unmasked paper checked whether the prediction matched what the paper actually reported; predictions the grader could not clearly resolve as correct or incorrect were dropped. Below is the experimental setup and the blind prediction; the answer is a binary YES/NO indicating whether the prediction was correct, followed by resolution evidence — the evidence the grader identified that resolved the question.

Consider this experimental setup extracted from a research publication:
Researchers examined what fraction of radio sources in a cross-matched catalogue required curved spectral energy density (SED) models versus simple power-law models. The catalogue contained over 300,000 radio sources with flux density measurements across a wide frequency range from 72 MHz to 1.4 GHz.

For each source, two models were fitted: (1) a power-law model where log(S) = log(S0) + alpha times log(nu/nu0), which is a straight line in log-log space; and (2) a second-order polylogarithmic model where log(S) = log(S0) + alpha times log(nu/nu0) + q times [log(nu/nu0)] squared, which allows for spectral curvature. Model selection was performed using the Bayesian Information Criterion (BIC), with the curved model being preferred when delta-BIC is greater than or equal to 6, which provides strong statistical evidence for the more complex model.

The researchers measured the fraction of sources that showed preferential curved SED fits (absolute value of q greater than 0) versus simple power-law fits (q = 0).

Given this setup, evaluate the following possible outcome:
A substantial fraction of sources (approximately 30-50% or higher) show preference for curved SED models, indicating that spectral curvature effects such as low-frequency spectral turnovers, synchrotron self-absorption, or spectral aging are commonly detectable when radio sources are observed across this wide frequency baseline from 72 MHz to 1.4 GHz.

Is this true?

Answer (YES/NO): NO